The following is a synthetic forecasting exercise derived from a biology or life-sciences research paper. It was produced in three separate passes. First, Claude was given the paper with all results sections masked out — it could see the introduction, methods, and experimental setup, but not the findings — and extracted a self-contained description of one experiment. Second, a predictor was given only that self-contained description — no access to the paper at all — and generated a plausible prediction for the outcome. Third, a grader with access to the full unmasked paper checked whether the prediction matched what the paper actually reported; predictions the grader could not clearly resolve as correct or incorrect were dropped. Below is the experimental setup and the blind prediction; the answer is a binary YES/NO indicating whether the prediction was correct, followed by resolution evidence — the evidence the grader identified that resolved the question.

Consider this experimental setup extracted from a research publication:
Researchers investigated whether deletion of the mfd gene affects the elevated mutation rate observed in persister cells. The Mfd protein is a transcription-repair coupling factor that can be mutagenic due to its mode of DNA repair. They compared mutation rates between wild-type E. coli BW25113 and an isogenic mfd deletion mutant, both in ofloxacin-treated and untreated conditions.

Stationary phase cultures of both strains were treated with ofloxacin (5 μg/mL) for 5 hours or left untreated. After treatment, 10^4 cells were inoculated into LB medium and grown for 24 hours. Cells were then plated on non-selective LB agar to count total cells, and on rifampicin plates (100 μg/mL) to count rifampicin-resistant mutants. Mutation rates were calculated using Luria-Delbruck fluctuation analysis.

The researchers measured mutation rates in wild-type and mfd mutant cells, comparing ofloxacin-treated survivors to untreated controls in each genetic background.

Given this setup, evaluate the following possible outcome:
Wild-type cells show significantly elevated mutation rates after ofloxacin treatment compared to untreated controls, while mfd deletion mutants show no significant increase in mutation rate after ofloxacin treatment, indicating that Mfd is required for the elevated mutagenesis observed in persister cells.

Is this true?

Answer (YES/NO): NO